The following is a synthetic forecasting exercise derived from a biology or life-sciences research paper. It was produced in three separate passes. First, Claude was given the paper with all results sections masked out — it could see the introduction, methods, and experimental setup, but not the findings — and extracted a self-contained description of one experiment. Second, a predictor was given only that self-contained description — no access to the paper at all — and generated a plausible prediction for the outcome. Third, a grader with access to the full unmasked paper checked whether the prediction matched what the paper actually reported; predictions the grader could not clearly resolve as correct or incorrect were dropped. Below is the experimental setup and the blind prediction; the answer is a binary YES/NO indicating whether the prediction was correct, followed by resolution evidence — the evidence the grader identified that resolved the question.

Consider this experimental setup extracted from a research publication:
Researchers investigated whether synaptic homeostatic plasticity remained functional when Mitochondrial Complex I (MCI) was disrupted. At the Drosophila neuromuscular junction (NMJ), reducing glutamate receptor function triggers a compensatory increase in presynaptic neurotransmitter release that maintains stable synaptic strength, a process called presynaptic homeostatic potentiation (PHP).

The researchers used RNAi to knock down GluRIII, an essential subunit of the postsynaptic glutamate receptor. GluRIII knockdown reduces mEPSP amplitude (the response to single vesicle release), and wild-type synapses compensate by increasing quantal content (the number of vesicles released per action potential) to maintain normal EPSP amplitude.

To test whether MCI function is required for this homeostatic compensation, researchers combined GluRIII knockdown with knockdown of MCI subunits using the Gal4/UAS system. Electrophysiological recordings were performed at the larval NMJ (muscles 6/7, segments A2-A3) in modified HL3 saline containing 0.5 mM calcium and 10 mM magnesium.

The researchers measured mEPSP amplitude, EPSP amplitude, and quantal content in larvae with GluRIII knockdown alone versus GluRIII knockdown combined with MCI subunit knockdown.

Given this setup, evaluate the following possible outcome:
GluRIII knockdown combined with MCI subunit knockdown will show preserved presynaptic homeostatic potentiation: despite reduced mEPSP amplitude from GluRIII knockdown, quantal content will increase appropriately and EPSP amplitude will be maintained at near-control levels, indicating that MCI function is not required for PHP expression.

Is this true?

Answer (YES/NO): NO